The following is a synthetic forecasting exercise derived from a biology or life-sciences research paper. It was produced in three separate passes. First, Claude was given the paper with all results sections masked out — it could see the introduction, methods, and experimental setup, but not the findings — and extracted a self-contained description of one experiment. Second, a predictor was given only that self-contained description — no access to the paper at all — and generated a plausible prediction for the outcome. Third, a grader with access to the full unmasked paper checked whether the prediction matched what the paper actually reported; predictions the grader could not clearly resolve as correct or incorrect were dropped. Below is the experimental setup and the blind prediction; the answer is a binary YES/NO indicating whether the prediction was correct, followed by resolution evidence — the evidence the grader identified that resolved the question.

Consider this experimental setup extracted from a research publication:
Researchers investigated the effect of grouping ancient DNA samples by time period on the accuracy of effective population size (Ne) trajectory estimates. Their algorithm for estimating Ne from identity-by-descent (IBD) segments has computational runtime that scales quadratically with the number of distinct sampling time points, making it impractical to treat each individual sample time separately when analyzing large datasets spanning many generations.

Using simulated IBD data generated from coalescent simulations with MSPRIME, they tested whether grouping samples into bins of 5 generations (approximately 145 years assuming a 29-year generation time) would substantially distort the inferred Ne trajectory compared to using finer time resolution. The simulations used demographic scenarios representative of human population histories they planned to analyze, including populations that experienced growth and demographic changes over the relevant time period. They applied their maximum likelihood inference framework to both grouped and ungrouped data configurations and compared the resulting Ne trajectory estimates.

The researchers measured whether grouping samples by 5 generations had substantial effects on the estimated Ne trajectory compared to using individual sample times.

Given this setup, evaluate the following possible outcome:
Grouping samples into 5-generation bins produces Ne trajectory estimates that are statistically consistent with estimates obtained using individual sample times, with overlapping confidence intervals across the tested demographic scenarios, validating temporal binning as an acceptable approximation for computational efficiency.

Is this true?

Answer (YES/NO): YES